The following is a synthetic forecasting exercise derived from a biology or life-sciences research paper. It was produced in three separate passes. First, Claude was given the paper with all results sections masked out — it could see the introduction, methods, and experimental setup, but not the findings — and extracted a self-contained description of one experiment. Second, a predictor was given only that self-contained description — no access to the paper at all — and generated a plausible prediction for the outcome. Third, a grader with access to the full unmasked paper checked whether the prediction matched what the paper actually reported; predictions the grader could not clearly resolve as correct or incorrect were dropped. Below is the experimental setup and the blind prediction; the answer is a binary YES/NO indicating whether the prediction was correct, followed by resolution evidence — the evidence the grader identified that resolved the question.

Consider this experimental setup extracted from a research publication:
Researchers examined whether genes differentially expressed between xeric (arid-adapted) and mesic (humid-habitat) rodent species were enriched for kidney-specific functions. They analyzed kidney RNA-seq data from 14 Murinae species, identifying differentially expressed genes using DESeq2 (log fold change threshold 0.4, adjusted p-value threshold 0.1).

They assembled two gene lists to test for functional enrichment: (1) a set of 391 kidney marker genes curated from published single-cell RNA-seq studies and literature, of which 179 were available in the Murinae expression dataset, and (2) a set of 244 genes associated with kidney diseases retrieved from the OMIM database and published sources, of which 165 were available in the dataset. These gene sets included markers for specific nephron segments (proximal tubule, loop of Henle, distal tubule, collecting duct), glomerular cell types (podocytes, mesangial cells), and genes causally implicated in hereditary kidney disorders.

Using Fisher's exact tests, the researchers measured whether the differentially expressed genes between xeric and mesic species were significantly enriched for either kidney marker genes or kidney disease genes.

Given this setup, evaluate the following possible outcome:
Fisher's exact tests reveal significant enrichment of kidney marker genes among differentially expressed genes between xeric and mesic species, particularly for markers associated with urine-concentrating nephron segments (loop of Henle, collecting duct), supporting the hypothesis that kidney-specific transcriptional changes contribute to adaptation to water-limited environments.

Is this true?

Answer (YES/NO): NO